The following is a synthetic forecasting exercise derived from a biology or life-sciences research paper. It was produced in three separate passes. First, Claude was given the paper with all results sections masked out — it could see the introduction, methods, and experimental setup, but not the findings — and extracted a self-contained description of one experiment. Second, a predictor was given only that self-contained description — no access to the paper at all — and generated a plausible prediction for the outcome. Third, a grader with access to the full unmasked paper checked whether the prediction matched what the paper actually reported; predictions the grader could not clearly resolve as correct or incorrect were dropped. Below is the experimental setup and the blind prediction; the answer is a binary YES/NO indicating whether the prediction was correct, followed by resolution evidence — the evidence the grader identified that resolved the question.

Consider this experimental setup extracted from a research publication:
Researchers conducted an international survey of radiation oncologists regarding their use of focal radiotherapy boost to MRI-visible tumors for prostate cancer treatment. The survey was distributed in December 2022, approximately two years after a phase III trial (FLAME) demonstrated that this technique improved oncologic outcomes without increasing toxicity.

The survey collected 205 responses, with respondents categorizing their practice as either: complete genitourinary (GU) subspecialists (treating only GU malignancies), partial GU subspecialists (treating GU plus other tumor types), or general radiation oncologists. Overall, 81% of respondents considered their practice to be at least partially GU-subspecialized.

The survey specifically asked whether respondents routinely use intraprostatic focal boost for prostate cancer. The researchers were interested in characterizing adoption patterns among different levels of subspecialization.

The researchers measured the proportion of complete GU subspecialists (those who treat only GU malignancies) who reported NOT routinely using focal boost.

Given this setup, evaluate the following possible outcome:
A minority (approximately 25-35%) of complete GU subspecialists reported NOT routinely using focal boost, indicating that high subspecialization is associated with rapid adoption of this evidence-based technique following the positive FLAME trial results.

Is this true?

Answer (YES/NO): NO